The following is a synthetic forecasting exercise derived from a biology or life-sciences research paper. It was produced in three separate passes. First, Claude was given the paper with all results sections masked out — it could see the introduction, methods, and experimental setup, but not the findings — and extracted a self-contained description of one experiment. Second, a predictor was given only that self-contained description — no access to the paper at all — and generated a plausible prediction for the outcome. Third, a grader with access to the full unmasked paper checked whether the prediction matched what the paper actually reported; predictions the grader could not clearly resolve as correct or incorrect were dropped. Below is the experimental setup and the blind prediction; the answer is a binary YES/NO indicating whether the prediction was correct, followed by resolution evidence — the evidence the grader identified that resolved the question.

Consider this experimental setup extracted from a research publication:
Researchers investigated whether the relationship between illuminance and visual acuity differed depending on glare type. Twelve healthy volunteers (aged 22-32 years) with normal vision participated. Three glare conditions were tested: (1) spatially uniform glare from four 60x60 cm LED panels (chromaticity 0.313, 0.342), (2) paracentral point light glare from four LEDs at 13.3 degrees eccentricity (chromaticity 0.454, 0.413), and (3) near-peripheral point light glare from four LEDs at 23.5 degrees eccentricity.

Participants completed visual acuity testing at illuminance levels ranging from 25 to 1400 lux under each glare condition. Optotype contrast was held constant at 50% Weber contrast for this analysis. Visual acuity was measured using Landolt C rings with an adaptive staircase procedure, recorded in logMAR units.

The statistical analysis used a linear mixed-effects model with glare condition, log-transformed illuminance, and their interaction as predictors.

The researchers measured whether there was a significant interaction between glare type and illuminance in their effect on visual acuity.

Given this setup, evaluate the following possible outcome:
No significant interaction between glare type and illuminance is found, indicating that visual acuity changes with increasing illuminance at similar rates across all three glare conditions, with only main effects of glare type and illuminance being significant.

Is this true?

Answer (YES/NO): YES